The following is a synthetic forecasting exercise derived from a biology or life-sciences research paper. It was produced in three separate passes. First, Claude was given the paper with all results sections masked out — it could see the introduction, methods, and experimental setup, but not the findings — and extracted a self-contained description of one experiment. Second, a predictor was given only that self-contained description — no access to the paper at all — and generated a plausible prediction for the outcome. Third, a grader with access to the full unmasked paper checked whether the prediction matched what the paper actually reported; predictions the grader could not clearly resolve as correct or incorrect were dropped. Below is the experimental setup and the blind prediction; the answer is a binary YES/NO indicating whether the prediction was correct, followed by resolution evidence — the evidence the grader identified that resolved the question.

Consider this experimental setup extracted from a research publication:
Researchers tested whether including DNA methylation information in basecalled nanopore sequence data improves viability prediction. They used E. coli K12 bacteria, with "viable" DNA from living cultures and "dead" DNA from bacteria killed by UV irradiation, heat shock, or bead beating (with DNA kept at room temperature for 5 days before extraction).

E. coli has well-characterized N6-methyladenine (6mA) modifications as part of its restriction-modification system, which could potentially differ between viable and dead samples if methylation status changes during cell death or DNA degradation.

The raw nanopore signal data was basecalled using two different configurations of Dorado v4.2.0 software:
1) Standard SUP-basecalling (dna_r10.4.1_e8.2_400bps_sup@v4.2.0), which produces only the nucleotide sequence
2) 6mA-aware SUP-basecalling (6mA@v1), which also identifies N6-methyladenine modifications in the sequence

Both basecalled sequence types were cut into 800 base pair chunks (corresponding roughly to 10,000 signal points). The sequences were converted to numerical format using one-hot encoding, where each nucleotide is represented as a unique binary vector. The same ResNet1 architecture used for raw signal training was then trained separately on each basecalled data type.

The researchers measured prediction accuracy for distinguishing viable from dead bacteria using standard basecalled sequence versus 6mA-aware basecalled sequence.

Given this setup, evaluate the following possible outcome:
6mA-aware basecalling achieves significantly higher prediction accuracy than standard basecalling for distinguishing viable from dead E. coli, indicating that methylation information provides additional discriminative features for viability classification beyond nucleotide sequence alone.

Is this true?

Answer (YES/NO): NO